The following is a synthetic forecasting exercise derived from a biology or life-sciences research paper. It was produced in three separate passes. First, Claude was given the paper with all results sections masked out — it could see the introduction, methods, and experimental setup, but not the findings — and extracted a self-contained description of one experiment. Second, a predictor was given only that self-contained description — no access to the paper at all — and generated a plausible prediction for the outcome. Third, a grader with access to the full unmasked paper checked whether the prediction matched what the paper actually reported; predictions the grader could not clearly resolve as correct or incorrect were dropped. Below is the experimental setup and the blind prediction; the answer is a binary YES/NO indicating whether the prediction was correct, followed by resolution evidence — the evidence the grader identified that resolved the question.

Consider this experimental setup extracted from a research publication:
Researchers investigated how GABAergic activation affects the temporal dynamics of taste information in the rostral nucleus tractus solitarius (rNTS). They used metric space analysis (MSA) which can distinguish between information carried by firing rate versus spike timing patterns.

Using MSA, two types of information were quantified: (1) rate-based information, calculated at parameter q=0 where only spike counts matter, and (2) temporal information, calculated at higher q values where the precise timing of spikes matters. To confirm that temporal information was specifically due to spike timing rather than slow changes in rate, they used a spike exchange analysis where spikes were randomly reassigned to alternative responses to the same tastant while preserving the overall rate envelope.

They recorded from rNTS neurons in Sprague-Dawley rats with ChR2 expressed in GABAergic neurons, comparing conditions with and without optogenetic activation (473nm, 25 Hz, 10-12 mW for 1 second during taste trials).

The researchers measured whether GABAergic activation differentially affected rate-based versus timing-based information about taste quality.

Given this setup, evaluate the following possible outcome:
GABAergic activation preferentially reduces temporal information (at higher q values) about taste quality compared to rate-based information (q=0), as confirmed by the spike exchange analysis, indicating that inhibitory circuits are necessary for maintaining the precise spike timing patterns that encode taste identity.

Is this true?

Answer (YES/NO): NO